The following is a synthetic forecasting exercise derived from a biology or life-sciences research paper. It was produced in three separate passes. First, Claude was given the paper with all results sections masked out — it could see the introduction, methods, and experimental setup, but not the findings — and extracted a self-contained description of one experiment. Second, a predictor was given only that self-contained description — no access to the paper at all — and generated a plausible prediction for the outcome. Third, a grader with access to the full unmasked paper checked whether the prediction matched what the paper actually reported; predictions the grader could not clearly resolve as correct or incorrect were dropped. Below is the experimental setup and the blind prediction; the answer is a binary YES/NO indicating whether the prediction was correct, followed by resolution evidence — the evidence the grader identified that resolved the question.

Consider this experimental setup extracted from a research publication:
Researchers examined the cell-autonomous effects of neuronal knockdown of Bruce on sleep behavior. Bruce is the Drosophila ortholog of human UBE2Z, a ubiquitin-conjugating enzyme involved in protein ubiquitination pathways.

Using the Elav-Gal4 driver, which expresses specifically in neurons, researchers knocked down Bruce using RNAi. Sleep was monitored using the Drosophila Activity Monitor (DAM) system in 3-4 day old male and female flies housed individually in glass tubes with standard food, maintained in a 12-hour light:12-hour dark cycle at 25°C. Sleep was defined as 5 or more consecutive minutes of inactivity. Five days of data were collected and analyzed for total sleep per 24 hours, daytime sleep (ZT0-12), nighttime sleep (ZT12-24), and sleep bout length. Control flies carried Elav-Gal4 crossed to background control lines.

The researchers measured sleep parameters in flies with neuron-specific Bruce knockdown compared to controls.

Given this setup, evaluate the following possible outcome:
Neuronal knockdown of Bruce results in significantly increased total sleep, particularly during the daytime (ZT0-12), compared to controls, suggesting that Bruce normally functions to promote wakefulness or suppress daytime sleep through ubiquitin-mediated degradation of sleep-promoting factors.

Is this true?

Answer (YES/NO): NO